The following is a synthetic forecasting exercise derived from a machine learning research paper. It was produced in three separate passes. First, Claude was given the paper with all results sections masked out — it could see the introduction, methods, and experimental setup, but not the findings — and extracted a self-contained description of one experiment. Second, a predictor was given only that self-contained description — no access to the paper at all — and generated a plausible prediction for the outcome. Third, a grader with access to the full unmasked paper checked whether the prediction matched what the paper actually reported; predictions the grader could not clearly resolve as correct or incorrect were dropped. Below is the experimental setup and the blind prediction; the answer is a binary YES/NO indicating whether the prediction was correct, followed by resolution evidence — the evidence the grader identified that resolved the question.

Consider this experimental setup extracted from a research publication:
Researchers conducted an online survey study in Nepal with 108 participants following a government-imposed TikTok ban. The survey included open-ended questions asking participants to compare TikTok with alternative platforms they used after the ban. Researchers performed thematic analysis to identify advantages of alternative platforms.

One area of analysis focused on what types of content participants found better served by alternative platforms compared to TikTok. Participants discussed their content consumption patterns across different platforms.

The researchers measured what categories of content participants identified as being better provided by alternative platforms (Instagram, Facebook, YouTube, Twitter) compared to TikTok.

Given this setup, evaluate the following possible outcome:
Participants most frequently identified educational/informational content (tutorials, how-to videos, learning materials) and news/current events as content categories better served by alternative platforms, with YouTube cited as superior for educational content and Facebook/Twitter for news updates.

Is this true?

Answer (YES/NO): NO